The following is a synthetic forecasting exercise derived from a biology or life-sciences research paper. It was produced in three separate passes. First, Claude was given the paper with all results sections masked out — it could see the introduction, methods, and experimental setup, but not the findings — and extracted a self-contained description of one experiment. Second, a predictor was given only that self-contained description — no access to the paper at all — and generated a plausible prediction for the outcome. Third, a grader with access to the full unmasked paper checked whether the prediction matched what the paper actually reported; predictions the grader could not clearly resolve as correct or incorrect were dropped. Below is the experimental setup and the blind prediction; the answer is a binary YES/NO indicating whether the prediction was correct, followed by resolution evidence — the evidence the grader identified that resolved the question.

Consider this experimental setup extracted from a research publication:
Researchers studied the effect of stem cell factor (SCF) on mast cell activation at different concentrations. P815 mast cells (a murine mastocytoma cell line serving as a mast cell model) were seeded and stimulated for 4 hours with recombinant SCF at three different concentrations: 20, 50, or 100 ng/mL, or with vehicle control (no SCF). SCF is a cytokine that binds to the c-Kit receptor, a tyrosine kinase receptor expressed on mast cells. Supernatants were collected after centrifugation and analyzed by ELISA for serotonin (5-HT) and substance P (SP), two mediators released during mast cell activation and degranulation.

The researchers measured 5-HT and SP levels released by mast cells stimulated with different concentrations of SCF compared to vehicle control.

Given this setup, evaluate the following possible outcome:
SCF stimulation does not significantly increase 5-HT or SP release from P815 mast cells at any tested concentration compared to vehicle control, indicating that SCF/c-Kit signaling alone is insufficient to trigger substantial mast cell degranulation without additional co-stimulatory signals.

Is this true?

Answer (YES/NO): YES